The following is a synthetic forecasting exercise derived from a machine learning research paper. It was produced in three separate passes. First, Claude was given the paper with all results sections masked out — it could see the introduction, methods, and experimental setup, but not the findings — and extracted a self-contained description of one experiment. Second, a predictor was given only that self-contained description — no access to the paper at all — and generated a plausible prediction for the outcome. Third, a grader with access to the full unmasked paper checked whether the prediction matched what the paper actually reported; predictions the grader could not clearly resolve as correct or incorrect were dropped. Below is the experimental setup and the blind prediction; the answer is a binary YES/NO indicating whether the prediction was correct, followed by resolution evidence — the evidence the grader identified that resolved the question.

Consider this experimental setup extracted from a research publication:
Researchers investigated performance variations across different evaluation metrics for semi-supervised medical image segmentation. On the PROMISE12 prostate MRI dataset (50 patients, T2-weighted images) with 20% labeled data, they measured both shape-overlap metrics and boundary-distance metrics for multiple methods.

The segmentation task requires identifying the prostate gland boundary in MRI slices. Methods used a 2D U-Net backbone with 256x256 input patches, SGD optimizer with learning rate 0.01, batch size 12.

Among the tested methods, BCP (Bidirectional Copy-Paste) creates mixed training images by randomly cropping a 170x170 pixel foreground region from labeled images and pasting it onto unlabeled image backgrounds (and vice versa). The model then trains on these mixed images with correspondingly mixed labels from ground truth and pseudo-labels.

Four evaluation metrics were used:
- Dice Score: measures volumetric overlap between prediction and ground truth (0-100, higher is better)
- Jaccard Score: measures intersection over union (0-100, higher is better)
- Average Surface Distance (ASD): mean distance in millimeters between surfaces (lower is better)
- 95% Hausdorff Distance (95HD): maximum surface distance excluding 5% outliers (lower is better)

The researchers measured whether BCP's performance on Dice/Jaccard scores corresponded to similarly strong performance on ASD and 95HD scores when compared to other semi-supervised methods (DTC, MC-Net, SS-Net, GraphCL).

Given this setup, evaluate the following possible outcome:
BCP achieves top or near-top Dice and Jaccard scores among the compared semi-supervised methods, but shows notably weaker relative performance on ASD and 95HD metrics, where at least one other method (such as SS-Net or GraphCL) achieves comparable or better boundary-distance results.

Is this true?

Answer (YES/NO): YES